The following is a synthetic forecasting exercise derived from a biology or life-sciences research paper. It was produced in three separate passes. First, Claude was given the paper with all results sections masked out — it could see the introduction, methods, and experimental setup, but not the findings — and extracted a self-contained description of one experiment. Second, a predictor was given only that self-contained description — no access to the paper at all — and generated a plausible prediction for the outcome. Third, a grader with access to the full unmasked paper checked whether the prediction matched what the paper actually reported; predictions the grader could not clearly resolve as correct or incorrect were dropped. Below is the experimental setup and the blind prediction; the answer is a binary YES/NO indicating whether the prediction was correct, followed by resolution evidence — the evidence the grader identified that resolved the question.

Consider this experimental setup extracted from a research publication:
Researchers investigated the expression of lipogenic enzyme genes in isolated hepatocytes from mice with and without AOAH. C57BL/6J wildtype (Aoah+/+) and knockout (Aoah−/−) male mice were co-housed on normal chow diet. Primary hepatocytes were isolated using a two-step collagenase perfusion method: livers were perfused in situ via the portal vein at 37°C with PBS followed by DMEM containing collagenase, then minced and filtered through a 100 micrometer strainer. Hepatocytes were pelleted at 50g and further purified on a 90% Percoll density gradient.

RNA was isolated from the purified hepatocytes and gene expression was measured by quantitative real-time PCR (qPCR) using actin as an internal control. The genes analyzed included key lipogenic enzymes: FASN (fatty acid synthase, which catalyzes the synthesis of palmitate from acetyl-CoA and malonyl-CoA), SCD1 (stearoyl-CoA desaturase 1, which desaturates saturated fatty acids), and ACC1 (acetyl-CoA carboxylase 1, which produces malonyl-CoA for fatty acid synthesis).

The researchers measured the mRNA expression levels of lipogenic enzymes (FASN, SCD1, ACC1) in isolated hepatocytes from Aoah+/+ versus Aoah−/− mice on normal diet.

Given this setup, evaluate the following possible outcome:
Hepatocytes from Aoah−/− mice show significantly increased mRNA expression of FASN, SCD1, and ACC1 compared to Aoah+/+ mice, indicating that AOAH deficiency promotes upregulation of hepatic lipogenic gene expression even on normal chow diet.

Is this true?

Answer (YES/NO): NO